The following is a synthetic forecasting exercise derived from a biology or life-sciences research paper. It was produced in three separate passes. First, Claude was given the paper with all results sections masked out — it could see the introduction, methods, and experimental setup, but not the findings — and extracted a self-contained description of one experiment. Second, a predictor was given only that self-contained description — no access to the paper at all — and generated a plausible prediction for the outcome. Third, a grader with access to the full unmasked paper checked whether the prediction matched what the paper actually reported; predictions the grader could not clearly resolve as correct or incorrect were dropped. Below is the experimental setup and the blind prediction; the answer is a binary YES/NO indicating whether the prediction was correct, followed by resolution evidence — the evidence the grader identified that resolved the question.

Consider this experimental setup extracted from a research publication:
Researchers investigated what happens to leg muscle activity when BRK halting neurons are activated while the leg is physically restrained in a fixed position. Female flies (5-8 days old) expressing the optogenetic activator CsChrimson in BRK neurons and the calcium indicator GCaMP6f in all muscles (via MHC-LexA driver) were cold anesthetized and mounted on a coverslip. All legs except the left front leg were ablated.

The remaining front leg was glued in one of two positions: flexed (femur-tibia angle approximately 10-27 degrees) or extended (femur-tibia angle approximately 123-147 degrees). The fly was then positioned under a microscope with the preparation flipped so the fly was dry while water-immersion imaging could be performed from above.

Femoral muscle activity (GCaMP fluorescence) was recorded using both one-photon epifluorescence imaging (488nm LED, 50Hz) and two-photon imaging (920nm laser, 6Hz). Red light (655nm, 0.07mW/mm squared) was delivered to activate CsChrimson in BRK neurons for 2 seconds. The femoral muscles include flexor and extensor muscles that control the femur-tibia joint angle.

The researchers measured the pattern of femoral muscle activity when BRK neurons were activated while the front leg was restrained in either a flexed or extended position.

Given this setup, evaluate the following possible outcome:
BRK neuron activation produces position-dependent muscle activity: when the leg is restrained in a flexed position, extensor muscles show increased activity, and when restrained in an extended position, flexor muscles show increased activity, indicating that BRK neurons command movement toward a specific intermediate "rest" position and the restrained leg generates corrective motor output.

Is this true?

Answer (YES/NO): YES